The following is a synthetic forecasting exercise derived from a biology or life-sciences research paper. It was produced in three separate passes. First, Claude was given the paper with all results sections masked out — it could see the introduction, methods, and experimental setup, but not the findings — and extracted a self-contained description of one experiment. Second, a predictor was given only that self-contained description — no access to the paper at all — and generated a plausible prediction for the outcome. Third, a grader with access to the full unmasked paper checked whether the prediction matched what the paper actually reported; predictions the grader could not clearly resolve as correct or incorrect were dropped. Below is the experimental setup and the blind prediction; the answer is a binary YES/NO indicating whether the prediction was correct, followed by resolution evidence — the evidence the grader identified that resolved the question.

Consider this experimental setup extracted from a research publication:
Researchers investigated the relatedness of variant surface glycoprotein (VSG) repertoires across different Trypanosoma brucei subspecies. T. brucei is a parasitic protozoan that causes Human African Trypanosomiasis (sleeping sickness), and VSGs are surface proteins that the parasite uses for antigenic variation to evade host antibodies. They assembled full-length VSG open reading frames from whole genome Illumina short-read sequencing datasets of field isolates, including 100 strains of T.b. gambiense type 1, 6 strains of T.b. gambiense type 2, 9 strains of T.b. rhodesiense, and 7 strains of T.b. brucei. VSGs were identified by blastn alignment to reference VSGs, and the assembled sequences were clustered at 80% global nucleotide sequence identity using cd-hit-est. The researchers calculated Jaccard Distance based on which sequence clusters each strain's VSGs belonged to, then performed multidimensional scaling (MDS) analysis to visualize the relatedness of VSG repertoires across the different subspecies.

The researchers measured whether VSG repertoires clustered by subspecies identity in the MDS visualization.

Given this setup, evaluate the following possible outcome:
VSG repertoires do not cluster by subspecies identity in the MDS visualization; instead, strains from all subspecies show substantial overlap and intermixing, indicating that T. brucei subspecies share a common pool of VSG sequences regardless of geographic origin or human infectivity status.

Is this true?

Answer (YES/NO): NO